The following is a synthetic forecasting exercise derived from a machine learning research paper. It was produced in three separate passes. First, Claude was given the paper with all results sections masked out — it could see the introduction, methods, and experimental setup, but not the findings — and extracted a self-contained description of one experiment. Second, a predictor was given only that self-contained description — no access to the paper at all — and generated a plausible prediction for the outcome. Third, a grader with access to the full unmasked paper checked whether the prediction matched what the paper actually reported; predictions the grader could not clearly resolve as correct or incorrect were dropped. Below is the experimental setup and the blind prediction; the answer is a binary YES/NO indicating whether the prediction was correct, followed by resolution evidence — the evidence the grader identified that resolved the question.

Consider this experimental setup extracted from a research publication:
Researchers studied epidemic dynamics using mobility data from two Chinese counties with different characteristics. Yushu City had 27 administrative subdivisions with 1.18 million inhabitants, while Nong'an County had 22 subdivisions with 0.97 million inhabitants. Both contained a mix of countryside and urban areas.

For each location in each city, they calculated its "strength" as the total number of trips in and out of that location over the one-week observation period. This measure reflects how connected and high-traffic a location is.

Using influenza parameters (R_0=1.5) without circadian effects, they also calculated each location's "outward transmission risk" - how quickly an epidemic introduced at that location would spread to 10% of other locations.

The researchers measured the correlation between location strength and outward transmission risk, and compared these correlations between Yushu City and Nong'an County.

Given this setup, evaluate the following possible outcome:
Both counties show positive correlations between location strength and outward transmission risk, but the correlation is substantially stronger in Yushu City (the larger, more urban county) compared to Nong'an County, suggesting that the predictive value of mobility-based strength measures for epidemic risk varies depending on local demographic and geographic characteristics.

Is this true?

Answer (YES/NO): NO